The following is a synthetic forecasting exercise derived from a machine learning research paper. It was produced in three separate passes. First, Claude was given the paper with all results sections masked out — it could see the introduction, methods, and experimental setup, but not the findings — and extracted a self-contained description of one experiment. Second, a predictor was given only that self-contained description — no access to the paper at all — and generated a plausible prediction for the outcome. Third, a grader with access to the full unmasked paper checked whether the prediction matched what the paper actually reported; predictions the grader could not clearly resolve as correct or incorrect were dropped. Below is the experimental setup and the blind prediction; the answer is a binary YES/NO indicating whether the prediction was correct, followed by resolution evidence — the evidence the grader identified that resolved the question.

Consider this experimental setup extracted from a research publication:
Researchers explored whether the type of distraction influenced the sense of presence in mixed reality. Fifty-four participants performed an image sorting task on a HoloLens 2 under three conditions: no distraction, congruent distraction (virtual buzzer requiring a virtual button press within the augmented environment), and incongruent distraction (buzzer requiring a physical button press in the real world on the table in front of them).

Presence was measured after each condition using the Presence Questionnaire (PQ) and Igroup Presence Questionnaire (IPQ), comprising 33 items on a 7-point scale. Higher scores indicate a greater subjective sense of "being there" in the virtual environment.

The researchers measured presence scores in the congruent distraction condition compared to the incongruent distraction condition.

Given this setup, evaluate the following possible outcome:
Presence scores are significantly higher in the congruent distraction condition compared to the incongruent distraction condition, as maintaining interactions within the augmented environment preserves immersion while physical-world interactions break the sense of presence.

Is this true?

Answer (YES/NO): NO